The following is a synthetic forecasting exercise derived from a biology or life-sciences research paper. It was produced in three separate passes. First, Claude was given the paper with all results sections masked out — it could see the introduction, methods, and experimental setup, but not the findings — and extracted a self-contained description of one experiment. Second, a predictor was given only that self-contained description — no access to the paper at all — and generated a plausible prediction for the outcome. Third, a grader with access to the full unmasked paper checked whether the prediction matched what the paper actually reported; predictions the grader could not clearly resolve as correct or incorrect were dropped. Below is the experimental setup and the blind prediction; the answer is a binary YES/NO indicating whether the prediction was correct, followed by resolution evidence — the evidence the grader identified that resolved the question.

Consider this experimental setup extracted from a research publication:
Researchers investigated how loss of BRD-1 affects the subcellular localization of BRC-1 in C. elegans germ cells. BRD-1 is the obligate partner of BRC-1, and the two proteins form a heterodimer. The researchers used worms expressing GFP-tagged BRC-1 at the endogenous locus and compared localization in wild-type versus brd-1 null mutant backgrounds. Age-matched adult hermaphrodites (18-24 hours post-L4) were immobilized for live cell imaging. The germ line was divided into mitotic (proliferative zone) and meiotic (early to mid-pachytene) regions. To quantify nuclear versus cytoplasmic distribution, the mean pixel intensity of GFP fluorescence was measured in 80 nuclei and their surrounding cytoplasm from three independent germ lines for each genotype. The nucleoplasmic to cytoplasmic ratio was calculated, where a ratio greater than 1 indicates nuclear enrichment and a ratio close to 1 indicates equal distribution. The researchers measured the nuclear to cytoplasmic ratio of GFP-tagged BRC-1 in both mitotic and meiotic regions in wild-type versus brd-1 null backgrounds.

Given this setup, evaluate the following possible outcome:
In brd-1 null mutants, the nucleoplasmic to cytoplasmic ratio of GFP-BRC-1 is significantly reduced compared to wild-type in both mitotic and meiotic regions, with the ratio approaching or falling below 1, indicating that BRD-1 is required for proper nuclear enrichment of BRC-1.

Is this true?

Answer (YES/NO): NO